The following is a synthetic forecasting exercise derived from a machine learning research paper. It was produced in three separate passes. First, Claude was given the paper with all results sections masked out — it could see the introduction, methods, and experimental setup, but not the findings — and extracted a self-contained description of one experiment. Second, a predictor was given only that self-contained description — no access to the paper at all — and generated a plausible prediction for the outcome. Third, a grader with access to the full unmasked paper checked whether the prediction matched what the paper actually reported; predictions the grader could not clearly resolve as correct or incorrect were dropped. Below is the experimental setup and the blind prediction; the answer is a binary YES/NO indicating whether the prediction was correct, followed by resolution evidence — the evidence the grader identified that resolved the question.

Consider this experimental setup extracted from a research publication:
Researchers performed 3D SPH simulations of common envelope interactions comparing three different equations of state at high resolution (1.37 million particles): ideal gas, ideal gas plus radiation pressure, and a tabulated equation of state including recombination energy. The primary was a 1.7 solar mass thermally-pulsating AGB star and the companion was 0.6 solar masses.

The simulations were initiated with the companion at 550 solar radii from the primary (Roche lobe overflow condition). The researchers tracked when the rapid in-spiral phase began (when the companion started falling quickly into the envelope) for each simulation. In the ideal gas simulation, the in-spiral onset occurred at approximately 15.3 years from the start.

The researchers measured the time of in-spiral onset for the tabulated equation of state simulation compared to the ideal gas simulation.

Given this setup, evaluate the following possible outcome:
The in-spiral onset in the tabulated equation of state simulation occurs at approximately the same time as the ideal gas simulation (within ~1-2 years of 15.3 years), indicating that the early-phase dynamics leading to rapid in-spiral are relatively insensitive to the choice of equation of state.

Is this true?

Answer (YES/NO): NO